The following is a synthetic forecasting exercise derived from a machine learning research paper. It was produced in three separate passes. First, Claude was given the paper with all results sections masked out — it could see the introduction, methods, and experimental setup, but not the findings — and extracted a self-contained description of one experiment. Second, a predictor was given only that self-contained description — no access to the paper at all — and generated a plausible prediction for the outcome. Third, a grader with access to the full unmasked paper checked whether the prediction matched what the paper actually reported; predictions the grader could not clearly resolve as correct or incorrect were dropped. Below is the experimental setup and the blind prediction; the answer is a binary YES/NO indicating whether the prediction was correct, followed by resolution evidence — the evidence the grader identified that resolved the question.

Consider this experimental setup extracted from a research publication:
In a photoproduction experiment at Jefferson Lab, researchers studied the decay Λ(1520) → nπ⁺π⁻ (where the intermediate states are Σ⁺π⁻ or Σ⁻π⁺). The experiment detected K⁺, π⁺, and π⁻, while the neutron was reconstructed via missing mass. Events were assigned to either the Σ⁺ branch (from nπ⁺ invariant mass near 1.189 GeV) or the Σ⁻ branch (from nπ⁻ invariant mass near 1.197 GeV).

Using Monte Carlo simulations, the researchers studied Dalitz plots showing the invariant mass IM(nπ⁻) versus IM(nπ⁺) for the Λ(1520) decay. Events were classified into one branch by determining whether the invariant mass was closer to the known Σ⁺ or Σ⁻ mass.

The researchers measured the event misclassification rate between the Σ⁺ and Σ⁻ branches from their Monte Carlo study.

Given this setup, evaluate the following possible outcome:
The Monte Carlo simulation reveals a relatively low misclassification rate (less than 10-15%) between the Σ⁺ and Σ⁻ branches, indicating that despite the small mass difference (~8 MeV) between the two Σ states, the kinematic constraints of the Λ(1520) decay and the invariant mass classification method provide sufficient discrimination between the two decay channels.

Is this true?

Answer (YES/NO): YES